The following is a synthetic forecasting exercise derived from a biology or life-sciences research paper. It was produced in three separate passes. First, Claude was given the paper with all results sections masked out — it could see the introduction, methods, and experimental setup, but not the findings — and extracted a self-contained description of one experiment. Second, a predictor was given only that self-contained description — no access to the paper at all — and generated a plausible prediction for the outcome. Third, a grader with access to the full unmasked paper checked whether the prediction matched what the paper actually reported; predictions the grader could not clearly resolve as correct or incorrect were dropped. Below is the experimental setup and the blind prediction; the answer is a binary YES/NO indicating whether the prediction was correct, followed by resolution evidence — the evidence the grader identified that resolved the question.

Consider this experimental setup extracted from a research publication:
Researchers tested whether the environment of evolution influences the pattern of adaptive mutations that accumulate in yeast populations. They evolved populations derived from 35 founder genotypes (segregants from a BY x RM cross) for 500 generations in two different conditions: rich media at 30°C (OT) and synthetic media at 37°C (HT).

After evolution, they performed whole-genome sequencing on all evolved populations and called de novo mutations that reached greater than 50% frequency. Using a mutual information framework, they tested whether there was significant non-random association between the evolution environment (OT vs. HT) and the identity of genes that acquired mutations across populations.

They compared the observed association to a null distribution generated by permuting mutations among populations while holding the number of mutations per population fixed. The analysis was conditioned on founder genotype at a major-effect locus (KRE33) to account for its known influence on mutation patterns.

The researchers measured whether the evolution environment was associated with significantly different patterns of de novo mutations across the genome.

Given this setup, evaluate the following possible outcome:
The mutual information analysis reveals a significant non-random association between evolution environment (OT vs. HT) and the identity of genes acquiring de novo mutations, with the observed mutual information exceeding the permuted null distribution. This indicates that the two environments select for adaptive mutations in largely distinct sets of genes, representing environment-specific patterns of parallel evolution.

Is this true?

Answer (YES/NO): NO